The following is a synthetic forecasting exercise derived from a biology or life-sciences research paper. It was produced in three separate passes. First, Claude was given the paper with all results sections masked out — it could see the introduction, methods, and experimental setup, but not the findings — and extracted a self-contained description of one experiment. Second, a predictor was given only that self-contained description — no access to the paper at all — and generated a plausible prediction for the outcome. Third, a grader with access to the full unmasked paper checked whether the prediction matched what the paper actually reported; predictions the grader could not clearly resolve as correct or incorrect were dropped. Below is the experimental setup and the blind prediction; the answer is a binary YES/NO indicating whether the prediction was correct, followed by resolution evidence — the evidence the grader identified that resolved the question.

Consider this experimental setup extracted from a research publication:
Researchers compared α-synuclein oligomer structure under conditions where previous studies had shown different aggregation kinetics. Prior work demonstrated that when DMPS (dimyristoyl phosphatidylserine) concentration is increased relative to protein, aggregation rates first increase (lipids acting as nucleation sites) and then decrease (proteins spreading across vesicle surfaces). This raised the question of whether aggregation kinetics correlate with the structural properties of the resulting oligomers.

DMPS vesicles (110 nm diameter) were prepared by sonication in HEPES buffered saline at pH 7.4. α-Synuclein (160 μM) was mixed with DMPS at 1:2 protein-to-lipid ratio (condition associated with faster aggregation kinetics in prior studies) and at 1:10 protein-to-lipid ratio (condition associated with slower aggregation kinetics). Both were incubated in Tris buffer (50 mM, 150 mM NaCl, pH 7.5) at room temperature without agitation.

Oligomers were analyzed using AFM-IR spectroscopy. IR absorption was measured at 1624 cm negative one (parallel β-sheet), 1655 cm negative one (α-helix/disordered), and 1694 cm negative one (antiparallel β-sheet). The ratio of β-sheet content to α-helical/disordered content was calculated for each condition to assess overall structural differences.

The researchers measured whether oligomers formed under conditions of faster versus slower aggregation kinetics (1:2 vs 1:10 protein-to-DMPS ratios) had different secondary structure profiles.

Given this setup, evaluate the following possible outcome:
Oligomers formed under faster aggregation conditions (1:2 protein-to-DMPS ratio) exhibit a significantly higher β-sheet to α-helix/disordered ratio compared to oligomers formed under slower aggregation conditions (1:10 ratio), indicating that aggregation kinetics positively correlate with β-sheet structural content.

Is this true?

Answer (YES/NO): NO